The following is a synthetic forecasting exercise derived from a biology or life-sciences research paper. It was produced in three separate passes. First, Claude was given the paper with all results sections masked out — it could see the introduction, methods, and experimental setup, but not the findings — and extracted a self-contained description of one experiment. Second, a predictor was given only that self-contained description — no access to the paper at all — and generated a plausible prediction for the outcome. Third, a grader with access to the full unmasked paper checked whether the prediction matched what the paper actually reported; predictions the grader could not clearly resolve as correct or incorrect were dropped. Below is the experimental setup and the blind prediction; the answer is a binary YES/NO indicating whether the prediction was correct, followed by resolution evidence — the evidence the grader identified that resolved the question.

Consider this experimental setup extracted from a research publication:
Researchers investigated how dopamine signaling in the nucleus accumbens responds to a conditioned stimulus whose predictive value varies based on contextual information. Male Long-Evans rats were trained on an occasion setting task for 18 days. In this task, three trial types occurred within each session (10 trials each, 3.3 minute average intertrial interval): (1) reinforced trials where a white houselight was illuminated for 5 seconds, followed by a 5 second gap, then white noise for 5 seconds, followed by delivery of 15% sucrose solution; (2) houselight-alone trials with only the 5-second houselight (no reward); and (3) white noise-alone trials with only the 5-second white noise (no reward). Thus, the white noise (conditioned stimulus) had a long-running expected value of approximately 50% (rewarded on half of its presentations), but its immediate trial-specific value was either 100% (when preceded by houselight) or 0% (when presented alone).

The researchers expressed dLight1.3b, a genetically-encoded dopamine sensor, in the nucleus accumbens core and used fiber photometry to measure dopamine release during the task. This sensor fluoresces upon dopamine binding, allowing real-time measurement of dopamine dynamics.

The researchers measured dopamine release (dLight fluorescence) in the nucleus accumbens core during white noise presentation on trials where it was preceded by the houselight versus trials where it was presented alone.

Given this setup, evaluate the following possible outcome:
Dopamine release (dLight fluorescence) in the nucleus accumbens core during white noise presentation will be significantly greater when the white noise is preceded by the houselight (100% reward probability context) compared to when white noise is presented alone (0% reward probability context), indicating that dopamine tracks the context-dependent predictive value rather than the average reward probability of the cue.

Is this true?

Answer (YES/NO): YES